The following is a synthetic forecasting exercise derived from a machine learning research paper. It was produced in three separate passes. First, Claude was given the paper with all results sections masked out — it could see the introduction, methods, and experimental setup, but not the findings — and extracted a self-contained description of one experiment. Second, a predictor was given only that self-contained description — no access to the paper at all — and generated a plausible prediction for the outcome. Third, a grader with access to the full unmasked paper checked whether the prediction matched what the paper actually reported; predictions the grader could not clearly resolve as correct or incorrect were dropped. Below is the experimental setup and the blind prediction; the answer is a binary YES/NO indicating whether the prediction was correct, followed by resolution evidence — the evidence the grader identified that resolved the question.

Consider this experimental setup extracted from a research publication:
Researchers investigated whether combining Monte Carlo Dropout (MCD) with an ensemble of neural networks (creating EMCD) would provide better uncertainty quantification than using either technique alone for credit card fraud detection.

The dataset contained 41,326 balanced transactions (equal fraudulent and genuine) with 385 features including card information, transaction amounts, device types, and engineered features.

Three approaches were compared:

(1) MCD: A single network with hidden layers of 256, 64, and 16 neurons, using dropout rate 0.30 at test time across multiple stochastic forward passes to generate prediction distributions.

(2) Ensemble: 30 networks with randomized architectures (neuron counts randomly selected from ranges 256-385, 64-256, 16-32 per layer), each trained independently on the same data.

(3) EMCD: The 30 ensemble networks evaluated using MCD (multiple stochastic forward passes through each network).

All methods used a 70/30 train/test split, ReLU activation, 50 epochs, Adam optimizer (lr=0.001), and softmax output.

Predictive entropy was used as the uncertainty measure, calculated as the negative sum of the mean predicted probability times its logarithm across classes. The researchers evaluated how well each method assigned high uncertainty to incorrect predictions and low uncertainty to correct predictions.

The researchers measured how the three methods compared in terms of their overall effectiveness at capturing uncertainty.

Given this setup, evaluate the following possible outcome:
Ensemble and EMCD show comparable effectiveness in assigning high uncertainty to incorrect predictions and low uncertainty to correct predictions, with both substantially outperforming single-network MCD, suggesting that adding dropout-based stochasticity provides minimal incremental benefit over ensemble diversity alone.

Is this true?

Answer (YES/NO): NO